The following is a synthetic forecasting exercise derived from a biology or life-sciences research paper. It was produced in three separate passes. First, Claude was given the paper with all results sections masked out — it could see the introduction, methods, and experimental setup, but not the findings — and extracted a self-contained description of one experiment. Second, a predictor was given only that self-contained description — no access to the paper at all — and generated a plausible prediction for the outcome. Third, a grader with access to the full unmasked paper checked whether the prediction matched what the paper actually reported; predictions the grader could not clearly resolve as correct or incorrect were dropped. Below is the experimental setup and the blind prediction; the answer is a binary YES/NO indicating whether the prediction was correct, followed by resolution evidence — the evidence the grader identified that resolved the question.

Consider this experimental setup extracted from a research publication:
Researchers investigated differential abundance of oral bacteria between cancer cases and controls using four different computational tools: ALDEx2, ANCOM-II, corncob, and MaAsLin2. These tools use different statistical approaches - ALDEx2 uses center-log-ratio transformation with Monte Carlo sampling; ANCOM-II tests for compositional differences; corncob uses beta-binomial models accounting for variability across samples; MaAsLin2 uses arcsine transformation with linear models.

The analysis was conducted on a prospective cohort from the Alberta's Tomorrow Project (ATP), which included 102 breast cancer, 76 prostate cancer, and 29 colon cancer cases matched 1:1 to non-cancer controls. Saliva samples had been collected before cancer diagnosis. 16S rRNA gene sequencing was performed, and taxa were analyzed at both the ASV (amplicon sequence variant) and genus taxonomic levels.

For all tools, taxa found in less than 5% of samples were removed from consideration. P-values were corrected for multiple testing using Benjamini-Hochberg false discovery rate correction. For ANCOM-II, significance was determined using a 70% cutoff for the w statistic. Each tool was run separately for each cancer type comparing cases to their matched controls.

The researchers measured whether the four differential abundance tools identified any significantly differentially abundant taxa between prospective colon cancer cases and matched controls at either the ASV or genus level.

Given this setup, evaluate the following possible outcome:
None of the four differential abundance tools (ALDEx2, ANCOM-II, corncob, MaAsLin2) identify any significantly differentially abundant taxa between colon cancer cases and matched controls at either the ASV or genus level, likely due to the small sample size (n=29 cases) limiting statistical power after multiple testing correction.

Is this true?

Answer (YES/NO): NO